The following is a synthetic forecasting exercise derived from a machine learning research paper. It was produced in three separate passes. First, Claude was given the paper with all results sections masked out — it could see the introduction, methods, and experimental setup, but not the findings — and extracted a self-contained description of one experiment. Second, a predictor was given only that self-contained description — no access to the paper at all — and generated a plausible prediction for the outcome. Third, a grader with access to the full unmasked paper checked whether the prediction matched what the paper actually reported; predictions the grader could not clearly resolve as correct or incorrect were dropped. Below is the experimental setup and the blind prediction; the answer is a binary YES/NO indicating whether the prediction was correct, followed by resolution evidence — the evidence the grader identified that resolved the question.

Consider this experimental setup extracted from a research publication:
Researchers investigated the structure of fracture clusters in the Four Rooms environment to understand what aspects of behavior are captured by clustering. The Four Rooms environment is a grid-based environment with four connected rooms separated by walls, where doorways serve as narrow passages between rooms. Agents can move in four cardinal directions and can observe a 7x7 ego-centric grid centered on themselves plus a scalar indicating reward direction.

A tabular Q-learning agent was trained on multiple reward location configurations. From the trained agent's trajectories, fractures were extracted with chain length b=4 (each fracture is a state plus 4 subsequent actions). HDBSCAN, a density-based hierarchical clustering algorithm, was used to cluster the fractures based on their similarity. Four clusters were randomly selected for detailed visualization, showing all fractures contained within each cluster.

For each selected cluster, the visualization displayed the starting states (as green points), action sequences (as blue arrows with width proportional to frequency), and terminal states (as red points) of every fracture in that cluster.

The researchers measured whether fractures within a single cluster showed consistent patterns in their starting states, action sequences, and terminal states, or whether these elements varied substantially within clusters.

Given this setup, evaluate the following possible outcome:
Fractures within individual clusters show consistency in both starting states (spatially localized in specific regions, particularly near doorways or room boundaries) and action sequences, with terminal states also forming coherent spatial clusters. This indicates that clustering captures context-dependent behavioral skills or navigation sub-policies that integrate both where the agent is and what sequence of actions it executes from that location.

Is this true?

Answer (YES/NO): NO